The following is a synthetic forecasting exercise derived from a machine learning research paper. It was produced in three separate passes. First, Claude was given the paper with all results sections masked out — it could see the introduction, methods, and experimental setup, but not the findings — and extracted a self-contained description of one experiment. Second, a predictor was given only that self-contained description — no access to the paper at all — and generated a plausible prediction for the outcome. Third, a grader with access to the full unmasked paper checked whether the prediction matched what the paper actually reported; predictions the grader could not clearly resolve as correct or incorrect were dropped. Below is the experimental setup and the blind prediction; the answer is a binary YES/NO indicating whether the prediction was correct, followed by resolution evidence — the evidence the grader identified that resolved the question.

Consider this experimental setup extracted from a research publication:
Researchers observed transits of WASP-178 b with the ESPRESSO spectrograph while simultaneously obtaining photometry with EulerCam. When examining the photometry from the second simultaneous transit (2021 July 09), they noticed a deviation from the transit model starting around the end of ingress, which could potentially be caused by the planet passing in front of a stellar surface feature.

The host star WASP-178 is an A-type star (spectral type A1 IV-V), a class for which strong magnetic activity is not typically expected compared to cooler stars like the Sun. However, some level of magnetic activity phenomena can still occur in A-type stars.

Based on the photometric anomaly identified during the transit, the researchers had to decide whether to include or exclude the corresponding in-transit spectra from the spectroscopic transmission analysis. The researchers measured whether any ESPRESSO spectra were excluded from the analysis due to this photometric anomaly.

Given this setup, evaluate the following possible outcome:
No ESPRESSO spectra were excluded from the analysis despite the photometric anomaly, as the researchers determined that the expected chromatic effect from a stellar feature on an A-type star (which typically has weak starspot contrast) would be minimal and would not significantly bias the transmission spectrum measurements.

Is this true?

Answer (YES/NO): NO